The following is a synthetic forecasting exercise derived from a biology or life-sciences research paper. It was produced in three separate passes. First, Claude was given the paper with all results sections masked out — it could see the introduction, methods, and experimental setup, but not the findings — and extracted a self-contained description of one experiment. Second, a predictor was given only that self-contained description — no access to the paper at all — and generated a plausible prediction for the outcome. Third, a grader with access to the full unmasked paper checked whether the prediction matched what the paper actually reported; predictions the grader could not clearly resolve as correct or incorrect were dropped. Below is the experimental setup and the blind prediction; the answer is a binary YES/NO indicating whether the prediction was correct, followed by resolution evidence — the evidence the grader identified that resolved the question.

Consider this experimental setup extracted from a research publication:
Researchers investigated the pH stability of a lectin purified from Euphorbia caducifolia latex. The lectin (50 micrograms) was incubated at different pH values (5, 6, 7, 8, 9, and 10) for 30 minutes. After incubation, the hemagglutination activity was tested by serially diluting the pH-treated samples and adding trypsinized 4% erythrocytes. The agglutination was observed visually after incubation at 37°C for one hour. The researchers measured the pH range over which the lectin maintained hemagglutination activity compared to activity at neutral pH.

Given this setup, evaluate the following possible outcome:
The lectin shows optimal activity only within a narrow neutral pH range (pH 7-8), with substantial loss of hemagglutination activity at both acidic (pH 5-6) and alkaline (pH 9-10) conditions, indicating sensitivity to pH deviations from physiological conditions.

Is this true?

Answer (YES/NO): NO